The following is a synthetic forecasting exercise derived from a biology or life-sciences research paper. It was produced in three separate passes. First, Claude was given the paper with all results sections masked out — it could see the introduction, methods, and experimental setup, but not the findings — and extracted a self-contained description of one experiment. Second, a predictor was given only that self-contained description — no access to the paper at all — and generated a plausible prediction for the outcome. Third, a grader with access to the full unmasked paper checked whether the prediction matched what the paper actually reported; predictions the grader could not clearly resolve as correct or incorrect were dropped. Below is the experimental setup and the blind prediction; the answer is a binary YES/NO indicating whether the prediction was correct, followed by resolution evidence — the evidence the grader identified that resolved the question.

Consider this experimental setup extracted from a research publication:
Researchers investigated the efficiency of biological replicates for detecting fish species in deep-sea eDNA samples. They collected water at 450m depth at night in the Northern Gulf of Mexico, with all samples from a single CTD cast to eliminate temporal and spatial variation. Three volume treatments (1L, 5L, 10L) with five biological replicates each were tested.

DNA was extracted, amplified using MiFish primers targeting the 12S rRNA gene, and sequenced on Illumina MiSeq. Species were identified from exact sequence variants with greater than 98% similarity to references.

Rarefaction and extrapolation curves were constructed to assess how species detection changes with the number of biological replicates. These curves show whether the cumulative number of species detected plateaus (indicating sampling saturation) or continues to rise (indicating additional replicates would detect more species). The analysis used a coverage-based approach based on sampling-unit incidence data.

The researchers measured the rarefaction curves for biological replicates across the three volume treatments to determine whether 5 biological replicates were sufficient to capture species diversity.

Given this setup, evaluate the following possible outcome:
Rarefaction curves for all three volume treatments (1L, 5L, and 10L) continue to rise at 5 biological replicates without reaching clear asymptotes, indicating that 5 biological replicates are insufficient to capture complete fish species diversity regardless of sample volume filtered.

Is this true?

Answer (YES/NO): NO